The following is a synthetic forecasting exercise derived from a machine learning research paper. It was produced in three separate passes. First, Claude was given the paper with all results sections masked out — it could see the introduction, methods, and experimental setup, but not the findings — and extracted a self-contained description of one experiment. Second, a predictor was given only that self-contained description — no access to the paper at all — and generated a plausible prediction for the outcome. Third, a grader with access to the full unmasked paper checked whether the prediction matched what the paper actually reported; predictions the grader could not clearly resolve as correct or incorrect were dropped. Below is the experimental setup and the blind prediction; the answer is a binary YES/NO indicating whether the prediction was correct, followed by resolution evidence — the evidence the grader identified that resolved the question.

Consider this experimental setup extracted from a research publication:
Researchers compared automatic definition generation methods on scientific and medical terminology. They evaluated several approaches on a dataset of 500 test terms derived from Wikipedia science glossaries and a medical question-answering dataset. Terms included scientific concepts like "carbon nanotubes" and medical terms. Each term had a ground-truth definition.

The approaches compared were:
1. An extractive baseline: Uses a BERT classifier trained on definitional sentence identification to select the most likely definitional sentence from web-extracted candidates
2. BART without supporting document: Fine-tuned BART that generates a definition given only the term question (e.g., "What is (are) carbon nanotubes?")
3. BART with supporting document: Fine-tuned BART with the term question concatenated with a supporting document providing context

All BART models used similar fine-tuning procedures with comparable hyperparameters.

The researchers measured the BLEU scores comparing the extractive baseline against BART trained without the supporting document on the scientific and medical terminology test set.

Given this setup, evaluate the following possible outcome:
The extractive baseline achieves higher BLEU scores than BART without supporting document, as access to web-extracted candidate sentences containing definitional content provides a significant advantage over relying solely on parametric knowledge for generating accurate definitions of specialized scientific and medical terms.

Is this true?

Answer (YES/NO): NO